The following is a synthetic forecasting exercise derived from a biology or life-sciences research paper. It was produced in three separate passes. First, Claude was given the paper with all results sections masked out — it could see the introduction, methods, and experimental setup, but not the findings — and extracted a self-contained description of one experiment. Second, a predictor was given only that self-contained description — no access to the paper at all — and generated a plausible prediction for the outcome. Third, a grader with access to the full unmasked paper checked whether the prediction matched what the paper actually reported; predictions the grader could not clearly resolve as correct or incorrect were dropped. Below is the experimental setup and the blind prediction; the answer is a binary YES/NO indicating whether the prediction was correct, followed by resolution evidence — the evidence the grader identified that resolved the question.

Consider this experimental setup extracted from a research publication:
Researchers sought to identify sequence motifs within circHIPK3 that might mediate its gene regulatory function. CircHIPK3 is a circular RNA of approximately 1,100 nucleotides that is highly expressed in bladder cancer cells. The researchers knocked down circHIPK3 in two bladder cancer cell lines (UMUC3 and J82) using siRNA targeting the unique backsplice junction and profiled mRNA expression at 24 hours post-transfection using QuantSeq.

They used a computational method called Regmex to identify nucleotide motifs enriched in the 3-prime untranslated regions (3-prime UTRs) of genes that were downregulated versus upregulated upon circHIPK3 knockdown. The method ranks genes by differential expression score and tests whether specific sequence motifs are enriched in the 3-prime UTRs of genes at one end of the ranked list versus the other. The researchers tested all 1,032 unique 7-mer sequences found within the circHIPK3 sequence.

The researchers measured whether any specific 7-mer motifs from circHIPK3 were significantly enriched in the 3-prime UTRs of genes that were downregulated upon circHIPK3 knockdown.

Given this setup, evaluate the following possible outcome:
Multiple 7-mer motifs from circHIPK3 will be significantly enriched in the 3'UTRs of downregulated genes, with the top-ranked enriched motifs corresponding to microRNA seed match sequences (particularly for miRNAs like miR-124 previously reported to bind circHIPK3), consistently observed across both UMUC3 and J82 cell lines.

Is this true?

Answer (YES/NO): NO